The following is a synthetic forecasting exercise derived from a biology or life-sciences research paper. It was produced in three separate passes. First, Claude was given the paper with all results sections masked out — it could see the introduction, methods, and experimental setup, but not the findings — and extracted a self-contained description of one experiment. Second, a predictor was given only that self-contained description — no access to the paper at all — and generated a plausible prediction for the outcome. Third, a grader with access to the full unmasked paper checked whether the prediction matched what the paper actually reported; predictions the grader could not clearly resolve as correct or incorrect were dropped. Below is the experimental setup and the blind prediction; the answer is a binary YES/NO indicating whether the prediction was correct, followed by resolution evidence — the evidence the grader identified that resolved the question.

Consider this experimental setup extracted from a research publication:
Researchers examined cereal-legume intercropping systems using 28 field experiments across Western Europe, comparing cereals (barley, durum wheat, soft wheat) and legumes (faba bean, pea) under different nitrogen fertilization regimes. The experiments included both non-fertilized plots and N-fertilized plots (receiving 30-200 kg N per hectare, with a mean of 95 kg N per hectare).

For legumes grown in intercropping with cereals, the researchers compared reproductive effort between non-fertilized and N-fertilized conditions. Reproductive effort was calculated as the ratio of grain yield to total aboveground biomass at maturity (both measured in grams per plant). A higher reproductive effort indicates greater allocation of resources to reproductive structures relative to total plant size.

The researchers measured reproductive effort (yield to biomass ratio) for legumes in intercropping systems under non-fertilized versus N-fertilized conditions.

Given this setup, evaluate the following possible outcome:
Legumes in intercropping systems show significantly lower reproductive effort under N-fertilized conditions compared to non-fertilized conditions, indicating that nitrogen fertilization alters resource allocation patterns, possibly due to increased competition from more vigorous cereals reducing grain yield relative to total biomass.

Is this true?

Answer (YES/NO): YES